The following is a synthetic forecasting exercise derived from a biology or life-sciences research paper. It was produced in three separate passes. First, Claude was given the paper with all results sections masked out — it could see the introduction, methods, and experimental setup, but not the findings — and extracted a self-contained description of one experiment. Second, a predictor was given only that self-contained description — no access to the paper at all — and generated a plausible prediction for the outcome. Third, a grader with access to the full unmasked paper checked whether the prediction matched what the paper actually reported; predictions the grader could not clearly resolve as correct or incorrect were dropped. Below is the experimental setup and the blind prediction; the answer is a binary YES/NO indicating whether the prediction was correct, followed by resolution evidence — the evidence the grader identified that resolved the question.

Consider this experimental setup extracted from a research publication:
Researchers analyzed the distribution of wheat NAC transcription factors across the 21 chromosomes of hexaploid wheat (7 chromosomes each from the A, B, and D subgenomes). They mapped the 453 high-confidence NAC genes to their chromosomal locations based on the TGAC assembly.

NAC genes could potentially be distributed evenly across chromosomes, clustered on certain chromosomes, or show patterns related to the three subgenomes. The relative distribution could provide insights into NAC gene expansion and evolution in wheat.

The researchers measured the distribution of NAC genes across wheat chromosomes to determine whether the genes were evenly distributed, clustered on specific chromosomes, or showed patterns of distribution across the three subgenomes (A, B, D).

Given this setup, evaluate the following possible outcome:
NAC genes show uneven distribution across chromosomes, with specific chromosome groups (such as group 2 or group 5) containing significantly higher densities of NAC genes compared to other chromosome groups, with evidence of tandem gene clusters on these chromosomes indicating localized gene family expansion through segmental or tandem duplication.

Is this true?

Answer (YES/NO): NO